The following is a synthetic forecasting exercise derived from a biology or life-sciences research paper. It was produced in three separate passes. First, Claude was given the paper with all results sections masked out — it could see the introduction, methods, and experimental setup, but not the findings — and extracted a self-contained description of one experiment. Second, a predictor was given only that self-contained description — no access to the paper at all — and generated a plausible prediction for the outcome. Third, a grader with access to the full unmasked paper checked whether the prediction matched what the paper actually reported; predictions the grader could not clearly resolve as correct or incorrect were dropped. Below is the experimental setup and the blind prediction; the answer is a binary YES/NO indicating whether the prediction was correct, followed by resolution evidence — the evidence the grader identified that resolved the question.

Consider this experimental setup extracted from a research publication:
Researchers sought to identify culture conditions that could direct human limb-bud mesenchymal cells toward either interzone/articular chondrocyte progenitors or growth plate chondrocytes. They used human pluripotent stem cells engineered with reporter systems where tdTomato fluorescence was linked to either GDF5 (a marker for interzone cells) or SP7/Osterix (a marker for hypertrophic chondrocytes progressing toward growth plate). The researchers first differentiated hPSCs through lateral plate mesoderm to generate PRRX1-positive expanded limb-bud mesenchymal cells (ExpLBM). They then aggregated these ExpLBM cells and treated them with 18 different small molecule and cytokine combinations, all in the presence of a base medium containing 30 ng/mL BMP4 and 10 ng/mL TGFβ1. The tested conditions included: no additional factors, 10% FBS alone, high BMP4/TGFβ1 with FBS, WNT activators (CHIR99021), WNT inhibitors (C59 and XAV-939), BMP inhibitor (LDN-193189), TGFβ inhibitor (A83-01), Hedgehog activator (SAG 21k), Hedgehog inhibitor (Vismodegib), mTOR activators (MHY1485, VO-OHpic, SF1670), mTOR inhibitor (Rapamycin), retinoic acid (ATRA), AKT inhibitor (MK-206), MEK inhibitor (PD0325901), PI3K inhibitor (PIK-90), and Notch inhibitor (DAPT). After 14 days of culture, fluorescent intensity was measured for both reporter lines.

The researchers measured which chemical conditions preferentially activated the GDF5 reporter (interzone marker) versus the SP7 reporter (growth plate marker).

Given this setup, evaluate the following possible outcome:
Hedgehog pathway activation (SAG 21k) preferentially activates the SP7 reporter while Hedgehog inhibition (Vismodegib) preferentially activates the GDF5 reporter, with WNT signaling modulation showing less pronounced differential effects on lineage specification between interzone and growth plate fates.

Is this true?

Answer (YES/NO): NO